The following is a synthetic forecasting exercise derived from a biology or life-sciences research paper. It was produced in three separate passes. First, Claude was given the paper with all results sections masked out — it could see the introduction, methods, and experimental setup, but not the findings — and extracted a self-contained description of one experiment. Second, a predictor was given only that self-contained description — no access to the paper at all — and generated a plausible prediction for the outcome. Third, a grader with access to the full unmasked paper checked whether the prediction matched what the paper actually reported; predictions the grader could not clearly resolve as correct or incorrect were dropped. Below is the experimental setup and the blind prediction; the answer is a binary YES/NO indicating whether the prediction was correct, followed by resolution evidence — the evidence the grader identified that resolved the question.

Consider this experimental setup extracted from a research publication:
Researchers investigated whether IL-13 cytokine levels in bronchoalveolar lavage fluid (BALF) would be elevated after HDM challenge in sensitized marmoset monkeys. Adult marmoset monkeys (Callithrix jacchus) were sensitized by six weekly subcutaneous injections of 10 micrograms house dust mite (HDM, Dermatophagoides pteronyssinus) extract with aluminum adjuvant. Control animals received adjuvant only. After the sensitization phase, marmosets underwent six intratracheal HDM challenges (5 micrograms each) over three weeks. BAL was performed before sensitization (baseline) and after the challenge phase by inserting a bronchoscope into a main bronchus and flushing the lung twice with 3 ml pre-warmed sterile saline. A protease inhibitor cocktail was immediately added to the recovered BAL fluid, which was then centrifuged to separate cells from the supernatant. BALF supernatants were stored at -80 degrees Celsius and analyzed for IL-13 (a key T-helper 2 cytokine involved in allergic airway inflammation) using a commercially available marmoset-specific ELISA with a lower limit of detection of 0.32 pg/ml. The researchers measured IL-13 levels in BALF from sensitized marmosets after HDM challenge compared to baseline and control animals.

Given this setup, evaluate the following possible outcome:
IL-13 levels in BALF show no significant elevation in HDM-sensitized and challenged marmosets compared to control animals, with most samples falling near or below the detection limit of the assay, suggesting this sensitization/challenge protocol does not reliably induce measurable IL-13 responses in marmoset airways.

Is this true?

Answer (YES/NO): NO